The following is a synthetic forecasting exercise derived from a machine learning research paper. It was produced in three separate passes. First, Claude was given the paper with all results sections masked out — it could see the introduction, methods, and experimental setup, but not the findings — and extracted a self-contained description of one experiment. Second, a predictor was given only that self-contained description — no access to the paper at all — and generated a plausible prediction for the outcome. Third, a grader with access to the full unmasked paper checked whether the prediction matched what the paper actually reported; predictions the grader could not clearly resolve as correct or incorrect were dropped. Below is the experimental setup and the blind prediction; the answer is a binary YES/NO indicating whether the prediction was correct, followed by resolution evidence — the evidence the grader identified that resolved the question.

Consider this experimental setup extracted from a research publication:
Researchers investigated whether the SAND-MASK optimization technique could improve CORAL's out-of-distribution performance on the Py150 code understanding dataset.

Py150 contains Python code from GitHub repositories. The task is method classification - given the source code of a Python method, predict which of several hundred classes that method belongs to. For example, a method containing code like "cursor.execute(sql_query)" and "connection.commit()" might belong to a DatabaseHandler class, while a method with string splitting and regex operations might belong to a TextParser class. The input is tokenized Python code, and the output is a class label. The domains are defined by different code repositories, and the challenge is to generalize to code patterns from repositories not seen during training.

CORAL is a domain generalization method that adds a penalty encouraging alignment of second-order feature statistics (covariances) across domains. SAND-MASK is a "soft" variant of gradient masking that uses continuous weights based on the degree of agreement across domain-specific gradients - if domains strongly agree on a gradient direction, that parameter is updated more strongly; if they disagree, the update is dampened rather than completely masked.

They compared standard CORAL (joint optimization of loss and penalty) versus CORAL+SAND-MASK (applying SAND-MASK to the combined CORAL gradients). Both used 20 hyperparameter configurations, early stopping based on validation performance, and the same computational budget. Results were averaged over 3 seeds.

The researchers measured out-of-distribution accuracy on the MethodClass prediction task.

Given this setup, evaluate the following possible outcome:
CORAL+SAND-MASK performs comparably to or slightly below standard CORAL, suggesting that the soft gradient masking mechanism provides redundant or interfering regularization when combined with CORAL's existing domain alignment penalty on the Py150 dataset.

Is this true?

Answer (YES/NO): NO